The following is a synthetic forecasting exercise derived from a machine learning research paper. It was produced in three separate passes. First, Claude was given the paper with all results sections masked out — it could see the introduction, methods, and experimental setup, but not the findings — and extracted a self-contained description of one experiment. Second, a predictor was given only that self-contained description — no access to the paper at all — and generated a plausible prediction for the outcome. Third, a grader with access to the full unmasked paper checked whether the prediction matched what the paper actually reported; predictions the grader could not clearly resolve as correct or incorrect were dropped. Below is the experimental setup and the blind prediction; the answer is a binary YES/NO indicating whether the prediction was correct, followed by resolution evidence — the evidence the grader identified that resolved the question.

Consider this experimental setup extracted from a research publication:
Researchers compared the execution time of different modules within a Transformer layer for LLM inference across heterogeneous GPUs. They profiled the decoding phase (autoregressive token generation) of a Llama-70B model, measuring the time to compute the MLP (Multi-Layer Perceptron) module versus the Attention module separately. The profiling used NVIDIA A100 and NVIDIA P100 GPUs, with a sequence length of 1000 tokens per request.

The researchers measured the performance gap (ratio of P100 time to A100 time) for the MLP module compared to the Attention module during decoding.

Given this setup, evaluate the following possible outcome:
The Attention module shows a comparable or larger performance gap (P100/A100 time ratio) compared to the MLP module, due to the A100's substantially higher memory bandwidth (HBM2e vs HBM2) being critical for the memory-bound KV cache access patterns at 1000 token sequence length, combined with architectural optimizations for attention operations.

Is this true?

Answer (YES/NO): NO